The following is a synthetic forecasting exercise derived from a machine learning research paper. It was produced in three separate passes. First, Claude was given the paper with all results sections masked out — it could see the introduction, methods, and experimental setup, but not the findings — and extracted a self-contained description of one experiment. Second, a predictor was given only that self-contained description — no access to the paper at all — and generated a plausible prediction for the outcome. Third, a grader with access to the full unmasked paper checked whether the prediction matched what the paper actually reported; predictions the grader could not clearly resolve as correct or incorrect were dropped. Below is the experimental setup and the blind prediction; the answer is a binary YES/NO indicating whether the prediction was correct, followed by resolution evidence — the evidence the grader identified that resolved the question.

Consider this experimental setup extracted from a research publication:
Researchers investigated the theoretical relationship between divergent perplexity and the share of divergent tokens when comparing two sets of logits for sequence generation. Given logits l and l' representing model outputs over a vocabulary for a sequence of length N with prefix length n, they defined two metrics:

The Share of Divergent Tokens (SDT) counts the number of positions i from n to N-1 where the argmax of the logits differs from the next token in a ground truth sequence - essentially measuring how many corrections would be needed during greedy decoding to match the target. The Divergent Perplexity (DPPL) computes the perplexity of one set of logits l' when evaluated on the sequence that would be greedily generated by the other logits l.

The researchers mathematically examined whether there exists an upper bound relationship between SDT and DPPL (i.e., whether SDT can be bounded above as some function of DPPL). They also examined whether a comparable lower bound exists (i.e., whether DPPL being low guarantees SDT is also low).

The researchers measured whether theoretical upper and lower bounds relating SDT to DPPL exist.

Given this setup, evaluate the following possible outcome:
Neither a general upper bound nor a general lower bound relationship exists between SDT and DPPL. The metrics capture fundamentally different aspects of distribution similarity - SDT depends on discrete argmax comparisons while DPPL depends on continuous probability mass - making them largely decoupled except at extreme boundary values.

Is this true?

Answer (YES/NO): NO